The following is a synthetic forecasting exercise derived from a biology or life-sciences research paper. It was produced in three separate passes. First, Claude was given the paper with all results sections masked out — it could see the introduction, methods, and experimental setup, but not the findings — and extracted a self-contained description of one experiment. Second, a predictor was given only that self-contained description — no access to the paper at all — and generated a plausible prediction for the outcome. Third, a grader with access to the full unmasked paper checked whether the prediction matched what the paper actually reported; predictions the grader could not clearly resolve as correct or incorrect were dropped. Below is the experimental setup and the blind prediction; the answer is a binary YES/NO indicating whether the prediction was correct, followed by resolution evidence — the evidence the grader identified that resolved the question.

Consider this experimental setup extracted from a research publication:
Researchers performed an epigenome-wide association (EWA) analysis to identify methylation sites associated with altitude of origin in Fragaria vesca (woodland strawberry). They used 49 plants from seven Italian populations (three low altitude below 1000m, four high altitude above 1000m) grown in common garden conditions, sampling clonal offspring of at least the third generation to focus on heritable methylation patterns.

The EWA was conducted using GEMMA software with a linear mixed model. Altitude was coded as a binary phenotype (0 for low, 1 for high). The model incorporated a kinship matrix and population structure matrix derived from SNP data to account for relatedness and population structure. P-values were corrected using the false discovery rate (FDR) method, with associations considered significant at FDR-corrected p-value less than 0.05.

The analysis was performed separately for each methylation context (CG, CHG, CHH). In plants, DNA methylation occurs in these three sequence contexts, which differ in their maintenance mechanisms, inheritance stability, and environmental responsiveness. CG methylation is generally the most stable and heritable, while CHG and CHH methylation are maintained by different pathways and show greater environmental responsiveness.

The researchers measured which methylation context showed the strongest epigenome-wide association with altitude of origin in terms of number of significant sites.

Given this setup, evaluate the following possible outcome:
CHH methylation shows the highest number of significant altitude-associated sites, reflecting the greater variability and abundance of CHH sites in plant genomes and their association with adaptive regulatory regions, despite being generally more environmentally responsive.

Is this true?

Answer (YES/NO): NO